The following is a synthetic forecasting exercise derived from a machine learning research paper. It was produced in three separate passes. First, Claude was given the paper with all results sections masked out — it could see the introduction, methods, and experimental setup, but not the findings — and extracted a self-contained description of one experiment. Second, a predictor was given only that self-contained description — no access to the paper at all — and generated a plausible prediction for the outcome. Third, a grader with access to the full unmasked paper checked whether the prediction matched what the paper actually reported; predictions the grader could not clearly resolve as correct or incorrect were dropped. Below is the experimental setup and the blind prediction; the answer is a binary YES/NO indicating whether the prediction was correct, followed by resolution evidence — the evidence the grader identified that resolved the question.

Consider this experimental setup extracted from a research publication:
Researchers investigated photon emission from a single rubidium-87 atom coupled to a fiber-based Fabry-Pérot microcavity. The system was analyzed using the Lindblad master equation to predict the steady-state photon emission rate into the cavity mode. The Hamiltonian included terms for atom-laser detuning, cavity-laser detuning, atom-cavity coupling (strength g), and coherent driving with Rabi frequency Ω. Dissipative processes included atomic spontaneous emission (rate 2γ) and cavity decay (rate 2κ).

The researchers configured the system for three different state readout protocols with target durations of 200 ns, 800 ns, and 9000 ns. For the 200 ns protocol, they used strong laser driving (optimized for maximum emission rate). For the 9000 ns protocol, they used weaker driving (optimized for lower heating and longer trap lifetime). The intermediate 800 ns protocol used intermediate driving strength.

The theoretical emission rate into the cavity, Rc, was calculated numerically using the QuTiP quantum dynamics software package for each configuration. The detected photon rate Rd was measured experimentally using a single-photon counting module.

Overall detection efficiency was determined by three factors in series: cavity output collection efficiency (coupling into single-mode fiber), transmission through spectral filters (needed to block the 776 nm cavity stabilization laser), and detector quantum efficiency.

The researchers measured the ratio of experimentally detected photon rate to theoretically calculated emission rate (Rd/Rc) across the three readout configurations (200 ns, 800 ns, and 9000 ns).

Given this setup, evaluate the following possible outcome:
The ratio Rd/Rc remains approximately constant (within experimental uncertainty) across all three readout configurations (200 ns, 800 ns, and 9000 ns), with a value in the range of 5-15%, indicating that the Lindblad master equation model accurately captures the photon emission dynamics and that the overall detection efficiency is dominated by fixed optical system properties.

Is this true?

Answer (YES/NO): NO